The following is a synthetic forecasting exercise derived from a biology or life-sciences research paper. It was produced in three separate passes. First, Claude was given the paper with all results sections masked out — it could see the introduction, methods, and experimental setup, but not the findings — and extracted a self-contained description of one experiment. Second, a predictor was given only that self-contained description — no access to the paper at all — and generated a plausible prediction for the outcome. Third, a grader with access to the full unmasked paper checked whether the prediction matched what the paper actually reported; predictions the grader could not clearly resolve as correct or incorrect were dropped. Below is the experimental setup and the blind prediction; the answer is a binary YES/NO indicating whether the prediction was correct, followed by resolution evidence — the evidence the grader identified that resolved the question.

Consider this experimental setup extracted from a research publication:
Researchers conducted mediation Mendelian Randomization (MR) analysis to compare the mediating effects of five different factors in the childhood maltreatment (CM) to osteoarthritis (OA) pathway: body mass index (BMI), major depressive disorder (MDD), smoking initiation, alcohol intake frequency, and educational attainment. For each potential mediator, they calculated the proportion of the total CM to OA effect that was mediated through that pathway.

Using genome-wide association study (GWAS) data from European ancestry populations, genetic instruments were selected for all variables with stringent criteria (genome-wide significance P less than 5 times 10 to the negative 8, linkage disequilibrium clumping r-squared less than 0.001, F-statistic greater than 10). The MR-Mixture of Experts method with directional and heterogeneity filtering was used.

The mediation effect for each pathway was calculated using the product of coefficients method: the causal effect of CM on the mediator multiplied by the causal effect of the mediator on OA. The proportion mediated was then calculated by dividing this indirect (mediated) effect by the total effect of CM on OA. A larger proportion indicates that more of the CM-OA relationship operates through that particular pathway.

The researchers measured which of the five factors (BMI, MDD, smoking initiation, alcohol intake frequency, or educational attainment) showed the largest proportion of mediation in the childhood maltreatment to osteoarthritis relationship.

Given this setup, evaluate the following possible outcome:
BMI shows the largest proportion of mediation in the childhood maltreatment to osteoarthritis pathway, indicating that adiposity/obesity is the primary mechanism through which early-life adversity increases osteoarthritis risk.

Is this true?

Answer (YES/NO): NO